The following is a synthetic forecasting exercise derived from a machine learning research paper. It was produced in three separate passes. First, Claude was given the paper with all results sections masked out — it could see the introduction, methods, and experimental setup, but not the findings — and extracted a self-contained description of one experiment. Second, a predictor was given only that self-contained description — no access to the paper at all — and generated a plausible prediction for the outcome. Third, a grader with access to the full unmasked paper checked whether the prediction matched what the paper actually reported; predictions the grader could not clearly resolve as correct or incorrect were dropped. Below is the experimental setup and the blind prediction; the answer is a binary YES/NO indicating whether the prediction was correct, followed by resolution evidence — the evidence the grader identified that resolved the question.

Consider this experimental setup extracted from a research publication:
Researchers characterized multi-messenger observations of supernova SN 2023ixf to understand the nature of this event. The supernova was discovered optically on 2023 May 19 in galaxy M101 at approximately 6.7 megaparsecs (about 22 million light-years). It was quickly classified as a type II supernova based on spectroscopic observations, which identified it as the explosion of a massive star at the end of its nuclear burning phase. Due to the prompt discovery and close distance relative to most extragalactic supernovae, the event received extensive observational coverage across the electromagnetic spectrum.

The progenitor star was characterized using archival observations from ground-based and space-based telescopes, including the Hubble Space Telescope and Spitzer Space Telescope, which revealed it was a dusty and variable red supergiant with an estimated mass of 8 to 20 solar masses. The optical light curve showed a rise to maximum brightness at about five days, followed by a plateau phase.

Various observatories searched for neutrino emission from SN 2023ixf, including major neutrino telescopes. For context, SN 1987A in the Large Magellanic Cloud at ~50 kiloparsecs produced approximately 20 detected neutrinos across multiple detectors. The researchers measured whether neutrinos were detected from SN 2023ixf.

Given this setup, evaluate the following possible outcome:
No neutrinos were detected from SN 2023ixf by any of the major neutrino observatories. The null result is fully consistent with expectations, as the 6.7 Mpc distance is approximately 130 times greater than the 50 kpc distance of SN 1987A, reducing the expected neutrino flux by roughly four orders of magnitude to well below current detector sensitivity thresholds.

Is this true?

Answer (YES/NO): YES